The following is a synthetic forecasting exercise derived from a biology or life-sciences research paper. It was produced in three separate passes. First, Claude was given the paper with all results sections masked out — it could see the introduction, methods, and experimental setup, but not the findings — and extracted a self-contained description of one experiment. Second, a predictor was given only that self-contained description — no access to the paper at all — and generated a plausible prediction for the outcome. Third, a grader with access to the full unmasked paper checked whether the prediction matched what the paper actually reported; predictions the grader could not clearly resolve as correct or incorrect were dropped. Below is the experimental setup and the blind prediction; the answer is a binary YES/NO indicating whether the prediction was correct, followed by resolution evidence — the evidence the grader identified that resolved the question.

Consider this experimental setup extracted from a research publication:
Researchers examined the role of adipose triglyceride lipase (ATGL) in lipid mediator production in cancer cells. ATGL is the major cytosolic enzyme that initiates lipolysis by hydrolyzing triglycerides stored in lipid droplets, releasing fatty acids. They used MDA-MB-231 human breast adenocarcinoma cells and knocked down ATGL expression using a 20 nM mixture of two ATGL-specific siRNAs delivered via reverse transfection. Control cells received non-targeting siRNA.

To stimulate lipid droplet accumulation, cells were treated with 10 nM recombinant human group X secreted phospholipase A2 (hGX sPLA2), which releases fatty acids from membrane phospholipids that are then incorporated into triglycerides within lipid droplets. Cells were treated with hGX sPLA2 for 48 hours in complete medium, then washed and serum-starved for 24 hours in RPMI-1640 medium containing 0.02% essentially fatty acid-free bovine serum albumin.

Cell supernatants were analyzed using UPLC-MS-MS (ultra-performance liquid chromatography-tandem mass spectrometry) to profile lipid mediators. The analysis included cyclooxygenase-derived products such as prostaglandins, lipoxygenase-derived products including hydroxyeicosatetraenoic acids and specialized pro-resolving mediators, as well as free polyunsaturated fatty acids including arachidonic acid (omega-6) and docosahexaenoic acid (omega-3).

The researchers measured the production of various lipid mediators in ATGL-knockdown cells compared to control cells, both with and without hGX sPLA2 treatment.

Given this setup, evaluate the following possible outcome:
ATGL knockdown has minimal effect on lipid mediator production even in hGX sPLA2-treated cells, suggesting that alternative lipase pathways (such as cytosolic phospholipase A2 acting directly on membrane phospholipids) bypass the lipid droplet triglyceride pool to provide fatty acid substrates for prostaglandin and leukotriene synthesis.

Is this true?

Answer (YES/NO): NO